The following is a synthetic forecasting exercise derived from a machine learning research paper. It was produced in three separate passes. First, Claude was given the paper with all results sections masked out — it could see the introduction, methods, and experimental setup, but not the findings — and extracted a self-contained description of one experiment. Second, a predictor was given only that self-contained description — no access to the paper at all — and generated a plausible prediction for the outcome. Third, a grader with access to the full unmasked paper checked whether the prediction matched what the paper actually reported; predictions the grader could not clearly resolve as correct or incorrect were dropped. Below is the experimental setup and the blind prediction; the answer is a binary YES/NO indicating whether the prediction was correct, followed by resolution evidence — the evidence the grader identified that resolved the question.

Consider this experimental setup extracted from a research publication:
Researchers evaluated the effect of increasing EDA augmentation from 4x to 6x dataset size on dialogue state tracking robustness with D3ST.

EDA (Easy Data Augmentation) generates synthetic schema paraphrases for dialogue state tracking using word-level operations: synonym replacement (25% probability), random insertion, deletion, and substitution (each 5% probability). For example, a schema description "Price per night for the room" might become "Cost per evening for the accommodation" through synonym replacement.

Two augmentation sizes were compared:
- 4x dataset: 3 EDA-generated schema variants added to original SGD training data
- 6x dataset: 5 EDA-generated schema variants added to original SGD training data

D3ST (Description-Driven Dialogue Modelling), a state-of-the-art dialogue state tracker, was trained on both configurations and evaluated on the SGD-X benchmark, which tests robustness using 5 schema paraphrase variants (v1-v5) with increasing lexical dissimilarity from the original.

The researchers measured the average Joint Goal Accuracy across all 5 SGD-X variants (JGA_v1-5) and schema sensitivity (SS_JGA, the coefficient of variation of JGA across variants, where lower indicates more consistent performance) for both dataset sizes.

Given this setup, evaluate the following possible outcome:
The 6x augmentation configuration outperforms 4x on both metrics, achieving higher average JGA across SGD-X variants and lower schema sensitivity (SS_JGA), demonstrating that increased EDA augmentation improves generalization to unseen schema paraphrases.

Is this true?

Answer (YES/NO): YES